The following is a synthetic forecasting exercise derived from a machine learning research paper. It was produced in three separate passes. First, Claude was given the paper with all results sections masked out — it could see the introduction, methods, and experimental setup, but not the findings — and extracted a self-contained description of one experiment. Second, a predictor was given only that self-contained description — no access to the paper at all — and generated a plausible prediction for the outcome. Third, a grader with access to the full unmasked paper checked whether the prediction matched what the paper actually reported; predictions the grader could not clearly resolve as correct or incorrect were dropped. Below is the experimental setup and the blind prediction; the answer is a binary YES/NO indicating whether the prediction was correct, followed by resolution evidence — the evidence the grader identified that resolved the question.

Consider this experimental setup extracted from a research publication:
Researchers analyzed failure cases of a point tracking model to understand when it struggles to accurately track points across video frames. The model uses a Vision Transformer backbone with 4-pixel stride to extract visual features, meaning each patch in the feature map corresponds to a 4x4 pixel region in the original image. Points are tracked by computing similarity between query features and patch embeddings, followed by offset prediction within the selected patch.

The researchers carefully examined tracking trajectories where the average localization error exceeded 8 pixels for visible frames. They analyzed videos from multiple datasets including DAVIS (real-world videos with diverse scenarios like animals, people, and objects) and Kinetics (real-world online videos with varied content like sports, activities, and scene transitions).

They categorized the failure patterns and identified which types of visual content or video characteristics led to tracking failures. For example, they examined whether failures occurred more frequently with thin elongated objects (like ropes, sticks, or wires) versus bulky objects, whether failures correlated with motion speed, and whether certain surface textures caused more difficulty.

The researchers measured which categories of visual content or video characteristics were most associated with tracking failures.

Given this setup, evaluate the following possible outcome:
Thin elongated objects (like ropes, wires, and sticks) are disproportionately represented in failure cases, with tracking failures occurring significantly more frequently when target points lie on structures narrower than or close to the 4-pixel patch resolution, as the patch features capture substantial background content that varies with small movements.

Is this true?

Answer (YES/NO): NO